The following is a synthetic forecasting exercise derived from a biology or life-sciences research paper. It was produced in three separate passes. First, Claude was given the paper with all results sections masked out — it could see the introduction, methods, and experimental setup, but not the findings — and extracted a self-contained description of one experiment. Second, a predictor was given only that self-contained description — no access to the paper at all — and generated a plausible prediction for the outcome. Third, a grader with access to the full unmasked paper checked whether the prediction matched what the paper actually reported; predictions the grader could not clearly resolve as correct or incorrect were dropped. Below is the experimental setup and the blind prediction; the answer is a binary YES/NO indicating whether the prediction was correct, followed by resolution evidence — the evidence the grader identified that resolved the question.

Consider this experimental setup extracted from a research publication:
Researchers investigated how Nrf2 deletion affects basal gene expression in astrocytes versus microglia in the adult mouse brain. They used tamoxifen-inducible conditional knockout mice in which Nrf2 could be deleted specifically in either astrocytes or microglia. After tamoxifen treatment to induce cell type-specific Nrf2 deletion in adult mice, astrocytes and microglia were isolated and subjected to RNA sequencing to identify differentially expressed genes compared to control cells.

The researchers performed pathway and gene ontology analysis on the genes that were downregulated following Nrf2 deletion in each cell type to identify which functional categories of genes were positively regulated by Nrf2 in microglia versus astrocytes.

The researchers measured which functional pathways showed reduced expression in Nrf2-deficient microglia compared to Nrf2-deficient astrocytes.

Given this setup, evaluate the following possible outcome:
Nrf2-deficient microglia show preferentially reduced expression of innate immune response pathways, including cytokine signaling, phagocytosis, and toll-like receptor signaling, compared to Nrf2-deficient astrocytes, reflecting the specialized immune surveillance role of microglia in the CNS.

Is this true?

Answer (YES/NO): NO